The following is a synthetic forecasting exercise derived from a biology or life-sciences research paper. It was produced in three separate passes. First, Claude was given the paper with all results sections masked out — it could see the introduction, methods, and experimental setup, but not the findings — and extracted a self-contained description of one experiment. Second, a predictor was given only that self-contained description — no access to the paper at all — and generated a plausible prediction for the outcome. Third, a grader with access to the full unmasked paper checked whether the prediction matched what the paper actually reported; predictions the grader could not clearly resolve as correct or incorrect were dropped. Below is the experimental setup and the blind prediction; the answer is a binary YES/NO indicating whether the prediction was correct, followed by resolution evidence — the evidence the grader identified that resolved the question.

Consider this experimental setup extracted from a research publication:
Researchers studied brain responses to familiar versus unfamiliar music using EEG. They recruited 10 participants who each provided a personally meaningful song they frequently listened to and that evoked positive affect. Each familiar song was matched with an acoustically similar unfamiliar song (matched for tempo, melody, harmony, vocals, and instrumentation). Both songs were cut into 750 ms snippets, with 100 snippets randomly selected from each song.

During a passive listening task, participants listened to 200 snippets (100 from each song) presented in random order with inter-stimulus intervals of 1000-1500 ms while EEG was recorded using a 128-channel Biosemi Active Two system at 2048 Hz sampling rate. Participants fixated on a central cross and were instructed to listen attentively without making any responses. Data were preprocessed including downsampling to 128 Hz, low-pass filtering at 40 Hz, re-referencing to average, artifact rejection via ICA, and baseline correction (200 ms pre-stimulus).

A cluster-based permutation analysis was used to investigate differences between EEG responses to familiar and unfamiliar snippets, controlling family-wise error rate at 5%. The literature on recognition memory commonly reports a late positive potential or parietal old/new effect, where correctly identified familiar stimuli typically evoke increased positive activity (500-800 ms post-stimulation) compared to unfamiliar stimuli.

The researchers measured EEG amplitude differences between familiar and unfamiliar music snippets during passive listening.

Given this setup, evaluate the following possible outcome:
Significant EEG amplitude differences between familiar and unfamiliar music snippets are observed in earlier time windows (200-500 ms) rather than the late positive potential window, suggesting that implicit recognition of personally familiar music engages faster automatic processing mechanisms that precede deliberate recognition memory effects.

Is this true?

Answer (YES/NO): NO